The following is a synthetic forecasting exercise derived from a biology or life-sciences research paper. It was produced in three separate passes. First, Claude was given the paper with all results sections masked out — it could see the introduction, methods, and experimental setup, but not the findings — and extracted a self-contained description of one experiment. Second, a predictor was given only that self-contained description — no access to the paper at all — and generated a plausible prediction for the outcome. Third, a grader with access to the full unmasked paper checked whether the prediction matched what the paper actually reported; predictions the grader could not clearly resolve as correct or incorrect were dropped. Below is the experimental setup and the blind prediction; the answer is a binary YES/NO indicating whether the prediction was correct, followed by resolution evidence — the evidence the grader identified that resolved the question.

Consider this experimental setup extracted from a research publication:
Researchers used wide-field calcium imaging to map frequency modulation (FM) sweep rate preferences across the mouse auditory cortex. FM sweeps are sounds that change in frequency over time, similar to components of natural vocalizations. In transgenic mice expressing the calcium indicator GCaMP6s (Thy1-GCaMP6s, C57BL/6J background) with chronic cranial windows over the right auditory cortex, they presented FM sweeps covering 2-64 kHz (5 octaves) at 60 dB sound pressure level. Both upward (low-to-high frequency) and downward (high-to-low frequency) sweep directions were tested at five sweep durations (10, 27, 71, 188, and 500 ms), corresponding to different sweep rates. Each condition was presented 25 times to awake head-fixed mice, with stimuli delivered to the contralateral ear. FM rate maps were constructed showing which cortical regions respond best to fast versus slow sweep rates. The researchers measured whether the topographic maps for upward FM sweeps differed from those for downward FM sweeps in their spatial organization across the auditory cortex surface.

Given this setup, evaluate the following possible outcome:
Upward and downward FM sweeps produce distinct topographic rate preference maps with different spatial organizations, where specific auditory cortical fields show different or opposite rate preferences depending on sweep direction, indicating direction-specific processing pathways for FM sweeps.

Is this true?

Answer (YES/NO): NO